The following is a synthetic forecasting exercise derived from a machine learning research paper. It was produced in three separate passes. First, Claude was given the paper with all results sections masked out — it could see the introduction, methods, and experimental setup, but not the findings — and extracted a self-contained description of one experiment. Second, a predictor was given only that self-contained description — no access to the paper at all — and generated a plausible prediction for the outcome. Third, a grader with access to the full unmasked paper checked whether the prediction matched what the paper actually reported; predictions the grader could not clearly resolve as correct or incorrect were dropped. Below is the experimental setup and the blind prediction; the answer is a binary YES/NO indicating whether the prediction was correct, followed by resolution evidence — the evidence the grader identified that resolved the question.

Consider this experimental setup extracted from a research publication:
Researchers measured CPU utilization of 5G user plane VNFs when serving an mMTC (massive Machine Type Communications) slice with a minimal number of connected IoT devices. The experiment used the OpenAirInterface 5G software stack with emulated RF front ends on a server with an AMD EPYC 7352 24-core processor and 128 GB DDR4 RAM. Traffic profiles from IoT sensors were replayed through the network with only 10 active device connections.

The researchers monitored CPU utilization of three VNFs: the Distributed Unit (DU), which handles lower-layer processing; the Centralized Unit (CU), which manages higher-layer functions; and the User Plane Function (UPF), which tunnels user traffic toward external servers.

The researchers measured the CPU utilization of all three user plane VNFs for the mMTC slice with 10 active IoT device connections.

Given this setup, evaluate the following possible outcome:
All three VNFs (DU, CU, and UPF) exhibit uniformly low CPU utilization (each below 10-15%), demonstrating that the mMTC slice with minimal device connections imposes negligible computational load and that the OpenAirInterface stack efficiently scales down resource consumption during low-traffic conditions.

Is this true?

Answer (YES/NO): YES